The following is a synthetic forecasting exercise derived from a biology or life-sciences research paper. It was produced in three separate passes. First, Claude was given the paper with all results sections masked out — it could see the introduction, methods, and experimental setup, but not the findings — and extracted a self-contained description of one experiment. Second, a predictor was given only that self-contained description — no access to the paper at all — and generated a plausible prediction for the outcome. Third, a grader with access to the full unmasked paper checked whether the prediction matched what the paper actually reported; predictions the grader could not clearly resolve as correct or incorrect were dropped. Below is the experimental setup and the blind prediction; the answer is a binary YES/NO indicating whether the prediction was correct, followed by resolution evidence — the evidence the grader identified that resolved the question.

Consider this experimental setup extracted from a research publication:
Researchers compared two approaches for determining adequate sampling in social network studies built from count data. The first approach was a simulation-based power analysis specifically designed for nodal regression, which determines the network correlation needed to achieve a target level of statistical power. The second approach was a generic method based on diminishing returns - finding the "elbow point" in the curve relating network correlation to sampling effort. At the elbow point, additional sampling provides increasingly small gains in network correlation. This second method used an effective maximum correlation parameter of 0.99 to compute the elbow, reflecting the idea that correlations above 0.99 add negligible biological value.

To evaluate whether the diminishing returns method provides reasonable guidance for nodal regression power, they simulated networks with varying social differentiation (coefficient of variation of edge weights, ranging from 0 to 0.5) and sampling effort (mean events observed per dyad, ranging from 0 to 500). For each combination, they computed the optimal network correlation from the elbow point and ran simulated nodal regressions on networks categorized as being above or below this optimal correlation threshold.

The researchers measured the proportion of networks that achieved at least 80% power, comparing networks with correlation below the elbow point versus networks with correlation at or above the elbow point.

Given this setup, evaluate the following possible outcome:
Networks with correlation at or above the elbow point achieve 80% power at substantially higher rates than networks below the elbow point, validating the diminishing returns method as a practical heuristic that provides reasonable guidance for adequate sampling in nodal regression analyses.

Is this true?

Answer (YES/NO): YES